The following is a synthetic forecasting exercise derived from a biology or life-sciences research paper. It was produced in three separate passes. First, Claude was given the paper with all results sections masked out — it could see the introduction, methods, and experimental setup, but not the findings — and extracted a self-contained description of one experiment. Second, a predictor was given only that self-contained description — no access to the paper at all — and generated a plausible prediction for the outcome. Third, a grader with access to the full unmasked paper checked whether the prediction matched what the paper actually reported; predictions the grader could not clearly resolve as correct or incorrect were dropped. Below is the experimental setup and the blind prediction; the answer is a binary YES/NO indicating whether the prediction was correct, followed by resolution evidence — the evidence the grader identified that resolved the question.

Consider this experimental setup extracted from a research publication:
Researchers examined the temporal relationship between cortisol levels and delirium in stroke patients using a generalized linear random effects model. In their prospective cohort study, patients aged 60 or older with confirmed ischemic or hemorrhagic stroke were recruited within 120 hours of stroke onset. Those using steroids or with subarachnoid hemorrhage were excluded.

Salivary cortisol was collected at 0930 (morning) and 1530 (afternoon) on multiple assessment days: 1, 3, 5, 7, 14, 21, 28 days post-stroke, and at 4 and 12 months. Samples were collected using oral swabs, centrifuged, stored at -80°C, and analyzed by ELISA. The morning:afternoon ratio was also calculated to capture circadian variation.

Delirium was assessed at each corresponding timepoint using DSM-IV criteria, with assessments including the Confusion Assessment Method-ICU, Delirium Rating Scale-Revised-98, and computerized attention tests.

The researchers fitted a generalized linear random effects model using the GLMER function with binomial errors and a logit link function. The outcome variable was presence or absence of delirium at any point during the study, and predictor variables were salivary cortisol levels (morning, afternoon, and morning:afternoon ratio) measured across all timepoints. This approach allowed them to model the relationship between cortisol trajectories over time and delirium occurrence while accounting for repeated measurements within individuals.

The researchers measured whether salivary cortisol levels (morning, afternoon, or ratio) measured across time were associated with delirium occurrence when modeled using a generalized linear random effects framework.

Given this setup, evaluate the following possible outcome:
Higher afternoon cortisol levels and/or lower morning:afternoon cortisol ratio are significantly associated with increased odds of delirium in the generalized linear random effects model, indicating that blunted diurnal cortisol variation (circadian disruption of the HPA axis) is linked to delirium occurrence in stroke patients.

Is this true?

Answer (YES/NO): NO